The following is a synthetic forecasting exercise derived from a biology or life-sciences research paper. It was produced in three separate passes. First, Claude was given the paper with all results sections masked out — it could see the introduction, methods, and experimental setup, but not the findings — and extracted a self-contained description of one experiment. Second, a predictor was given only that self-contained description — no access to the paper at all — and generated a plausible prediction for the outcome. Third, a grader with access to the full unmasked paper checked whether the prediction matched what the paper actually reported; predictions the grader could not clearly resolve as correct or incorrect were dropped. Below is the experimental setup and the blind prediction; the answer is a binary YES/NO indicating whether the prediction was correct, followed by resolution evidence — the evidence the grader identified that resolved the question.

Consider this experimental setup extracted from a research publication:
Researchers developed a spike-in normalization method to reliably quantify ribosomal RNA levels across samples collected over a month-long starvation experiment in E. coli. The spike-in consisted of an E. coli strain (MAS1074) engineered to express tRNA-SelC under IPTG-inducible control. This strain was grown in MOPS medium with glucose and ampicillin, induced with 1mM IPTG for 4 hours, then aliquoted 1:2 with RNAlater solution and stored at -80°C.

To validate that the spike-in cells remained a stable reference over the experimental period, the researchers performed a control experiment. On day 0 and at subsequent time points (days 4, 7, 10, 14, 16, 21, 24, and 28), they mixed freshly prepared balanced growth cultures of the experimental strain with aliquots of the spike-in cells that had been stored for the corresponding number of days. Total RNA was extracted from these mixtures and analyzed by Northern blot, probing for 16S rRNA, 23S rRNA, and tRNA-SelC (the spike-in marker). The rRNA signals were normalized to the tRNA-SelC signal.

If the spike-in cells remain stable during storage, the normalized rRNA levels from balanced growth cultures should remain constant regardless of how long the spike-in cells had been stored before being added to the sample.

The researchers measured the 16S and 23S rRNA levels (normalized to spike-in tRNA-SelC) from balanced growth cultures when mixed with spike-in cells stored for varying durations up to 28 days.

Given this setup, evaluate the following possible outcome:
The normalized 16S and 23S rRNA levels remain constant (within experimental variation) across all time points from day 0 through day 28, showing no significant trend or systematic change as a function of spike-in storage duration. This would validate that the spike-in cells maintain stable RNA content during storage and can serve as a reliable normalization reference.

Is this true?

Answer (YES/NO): YES